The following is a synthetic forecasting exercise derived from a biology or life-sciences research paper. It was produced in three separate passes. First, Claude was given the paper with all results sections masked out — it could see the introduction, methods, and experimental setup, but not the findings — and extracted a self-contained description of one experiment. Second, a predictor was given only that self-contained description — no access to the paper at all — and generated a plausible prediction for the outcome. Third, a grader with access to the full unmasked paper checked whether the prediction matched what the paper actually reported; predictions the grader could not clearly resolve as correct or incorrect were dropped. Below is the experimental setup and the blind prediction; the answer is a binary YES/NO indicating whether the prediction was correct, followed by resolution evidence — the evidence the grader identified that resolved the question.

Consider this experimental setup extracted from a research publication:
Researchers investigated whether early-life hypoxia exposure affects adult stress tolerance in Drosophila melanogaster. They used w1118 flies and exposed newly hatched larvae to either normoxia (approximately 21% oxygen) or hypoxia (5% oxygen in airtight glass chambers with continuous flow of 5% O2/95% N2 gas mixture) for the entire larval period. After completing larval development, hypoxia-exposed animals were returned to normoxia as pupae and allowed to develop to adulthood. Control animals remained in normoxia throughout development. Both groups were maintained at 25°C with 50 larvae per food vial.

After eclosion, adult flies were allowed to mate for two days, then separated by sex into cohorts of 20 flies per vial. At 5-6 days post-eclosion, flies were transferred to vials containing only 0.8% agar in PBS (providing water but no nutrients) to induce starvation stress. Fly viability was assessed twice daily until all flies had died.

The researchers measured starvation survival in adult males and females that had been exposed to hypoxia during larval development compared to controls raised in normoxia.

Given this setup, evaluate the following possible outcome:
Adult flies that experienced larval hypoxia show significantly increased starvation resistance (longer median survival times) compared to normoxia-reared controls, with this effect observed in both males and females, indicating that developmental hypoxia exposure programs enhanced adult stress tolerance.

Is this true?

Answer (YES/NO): NO